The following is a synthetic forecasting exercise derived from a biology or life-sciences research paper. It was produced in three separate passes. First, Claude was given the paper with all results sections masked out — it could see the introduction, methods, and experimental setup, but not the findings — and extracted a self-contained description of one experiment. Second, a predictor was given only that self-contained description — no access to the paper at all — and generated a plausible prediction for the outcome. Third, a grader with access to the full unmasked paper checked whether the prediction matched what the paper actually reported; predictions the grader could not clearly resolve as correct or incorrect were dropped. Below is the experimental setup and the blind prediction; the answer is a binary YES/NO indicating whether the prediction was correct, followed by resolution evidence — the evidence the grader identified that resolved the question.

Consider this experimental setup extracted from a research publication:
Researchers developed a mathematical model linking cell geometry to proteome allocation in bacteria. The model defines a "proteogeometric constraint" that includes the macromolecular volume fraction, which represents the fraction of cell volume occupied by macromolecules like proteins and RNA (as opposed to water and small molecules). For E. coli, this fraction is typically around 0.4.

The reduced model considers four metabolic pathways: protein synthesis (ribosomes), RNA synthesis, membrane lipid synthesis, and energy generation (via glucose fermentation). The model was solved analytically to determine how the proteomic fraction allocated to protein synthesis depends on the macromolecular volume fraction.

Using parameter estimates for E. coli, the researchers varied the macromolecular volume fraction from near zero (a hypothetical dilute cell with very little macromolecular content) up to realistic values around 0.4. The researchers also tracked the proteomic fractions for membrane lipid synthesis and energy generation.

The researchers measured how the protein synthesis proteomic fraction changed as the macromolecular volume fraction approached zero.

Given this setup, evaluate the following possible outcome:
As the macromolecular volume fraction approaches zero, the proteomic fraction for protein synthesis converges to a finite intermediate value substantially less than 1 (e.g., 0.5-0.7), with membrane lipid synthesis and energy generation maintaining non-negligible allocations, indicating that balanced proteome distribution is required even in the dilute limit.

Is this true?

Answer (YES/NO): NO